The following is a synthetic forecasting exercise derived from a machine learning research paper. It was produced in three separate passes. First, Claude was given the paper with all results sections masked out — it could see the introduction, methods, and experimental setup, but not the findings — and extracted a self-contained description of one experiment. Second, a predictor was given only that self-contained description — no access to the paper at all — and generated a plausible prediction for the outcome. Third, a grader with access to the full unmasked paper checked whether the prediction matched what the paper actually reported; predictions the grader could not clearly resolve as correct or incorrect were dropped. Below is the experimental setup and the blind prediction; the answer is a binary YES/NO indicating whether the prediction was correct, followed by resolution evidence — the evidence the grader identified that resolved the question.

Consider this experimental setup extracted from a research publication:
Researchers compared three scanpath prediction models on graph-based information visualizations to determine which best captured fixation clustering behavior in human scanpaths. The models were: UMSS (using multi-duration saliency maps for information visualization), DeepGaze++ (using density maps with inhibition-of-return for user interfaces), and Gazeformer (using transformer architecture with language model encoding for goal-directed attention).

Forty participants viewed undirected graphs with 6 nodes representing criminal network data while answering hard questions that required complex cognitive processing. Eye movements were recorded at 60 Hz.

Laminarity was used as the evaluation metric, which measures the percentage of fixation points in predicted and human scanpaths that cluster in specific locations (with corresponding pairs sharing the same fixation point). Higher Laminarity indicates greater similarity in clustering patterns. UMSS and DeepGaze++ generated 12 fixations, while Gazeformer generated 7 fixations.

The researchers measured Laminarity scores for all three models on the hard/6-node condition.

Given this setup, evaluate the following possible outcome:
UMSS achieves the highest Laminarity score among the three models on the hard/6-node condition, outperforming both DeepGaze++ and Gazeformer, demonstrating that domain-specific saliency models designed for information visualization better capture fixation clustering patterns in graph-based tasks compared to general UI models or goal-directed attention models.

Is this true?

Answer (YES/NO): NO